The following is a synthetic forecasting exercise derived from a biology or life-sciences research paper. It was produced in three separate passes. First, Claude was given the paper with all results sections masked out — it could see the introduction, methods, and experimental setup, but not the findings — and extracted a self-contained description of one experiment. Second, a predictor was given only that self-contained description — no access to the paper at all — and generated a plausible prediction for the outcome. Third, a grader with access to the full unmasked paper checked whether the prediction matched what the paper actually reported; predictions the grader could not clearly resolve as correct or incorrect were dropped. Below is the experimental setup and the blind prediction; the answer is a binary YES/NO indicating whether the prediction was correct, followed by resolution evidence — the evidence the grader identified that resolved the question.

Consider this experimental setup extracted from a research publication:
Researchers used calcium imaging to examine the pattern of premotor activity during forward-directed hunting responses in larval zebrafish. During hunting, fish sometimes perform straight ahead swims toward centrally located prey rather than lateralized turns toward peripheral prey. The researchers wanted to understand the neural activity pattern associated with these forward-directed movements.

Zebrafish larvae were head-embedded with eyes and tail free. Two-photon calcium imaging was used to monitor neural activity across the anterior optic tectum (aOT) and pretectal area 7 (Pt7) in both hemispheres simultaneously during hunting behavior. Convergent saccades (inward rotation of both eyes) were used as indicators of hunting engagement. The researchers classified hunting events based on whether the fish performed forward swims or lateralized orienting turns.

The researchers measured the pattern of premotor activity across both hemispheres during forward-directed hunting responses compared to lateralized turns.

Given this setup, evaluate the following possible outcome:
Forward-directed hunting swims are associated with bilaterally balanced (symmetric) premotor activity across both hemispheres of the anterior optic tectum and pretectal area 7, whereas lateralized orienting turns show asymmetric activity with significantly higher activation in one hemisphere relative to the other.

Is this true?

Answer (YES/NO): YES